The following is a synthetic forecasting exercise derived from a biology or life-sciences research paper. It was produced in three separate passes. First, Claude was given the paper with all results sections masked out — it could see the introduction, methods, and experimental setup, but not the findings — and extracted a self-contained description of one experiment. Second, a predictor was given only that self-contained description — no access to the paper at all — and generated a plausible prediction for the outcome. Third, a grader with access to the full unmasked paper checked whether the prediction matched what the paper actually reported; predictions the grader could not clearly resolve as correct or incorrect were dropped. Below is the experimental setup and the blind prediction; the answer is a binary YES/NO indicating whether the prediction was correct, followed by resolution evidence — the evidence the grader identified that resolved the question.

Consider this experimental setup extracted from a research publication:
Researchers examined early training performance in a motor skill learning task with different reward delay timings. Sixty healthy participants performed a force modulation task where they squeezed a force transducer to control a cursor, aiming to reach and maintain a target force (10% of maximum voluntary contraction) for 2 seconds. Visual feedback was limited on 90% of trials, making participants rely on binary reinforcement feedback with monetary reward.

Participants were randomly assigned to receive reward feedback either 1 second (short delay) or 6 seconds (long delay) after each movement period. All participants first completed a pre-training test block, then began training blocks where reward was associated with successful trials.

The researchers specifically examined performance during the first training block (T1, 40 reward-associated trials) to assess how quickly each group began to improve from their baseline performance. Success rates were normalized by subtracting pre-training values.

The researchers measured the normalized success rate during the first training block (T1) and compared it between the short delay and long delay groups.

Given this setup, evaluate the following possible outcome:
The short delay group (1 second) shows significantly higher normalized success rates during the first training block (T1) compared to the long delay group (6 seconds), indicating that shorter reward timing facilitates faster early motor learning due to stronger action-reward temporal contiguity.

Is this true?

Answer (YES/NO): NO